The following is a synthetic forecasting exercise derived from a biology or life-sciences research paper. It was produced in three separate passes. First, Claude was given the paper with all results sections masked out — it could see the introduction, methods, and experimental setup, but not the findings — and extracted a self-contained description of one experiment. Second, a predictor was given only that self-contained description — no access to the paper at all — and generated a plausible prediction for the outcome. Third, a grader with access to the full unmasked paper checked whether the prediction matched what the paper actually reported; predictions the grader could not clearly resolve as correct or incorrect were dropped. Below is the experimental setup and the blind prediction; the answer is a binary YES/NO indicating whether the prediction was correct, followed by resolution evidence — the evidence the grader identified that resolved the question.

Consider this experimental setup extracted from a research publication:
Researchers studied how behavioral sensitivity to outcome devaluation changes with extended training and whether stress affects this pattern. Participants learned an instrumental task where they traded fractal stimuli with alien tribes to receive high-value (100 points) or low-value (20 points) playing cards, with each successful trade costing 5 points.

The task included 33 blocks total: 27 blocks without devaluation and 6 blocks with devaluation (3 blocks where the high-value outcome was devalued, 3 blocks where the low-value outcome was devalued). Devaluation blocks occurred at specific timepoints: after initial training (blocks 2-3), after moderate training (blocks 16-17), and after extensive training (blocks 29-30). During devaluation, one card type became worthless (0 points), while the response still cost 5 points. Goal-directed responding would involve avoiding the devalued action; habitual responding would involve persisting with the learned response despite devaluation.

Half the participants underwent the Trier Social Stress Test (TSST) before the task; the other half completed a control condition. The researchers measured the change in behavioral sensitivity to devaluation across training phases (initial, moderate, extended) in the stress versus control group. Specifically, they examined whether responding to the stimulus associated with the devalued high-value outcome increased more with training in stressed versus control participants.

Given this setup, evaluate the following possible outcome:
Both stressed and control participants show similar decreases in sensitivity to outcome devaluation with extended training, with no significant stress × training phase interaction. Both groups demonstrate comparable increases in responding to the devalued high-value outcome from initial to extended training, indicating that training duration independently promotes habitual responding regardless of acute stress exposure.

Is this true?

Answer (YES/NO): NO